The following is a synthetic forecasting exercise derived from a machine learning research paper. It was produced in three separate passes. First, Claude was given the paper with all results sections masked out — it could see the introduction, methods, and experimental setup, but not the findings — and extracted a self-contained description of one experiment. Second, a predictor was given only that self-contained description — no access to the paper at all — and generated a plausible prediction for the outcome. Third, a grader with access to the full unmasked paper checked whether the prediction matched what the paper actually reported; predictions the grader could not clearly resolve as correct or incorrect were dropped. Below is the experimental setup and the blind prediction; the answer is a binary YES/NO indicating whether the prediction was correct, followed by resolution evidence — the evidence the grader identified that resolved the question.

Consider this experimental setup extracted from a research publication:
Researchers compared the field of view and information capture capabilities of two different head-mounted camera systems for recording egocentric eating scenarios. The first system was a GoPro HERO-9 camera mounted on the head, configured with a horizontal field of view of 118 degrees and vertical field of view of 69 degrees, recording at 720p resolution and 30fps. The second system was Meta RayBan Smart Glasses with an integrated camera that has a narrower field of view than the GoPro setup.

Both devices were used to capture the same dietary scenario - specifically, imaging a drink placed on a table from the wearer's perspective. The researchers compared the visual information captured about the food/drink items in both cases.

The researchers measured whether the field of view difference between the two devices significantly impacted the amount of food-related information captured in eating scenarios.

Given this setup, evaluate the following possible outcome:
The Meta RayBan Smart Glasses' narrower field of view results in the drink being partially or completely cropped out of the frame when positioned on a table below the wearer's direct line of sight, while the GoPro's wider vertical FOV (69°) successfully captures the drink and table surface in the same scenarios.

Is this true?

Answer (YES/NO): NO